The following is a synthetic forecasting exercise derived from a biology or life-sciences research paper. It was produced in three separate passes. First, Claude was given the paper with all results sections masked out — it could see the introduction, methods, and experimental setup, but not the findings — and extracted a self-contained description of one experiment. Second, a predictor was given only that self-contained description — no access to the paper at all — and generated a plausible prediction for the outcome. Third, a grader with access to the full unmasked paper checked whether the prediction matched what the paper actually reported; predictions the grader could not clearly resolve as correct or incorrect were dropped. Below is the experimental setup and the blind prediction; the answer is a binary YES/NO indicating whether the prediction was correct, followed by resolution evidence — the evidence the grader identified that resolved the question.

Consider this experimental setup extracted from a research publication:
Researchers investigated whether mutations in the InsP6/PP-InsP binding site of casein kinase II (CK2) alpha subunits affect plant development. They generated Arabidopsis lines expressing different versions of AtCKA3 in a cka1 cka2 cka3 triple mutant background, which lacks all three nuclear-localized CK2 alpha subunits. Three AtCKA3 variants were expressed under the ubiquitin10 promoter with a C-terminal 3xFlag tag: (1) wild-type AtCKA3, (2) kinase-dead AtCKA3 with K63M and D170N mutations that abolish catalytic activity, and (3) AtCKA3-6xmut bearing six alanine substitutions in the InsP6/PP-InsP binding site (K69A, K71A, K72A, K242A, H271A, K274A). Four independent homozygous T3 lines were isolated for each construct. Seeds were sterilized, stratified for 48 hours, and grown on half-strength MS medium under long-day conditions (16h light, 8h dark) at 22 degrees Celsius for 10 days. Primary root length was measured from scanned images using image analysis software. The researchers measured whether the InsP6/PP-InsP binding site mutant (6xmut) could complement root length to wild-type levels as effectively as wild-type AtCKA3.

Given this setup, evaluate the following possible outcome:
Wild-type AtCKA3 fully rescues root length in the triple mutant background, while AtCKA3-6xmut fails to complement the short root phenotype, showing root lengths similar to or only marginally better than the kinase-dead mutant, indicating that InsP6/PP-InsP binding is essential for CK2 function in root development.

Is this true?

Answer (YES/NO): NO